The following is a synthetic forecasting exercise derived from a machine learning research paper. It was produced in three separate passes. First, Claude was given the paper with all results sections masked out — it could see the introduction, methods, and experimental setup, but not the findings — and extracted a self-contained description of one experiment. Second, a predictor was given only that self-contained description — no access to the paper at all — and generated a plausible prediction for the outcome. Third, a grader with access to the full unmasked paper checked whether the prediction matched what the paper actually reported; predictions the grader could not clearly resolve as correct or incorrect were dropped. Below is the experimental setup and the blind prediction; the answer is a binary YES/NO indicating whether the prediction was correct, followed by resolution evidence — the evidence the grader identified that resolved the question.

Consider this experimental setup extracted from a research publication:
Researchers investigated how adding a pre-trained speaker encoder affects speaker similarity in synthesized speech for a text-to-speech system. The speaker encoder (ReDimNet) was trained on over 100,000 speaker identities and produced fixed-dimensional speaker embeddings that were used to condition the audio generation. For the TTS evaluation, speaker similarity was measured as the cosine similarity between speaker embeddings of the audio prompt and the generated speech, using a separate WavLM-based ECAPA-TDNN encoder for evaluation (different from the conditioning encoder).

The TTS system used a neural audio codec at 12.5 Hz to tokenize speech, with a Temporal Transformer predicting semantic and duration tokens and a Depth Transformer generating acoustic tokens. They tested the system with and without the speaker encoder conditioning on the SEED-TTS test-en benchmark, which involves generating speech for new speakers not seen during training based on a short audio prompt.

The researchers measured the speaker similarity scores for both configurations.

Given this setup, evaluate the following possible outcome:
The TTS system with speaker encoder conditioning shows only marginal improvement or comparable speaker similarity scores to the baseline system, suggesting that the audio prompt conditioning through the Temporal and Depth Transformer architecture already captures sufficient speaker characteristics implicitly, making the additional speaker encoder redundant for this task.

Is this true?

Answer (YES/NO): NO